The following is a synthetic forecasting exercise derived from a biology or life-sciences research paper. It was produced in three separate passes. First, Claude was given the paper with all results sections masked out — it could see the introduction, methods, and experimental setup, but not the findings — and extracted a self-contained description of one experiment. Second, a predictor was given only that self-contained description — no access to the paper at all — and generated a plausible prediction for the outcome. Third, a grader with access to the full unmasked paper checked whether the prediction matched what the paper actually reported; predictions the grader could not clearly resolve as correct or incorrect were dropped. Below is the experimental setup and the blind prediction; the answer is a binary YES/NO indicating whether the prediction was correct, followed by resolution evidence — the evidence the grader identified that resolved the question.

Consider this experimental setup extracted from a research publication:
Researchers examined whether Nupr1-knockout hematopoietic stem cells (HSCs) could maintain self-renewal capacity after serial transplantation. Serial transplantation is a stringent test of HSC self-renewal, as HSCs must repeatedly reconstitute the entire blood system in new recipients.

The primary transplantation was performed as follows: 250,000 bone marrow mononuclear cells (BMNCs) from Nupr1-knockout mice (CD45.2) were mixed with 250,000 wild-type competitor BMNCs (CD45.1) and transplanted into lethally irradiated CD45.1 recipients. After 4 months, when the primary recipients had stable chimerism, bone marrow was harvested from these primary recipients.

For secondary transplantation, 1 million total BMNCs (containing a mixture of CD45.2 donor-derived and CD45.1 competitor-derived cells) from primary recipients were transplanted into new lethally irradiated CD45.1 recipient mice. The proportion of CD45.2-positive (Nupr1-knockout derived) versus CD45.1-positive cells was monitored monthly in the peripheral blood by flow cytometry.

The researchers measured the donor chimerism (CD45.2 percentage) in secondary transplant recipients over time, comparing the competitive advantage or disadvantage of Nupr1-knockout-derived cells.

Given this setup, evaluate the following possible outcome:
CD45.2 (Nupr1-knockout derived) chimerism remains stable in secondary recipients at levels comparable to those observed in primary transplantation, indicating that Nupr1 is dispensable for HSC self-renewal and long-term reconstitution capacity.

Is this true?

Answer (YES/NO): NO